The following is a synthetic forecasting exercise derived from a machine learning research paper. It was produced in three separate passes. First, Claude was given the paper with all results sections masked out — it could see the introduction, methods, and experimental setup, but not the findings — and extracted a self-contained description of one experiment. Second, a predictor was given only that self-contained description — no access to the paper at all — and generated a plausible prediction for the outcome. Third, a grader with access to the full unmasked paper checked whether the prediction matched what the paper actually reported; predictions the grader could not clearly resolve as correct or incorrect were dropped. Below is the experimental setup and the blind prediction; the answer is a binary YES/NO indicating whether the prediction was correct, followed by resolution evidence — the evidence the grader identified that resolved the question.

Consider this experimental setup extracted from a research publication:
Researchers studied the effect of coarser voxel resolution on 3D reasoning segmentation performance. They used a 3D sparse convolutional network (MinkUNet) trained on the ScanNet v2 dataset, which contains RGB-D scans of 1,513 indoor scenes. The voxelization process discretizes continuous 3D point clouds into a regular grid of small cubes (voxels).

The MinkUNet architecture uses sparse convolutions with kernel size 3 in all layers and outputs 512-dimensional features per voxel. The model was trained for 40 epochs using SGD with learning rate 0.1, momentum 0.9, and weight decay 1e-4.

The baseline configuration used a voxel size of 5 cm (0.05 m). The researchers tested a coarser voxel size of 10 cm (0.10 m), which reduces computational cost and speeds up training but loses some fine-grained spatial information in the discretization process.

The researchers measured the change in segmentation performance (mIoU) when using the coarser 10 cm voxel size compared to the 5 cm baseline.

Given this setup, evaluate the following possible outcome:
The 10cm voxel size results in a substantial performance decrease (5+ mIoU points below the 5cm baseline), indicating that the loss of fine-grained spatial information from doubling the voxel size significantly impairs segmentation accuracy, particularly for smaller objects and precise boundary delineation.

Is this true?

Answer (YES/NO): NO